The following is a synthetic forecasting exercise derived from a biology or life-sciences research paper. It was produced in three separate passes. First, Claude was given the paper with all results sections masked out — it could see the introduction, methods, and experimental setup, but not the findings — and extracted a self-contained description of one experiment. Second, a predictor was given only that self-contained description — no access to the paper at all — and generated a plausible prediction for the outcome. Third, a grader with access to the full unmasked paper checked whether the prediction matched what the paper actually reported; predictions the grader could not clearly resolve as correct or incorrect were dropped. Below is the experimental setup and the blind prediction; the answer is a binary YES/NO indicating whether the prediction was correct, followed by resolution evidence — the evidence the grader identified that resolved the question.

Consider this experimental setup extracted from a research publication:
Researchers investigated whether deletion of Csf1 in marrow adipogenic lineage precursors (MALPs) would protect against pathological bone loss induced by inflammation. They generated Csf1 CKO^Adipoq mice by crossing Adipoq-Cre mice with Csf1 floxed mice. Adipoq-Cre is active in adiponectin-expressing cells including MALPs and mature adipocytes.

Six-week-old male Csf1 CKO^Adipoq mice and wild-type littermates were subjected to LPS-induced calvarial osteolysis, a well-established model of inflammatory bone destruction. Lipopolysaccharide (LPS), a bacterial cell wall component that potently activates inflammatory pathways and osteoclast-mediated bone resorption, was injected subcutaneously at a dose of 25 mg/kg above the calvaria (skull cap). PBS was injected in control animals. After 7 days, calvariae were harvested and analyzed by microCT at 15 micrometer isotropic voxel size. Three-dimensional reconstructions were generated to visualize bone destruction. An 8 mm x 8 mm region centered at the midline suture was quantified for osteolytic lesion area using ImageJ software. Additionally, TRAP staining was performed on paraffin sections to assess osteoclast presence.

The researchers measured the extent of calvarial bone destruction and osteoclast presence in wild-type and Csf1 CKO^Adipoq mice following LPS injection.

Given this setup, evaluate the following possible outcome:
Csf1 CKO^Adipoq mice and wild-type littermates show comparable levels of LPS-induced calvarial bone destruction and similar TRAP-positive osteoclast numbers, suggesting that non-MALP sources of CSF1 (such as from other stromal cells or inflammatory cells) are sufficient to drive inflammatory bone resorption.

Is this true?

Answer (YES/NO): NO